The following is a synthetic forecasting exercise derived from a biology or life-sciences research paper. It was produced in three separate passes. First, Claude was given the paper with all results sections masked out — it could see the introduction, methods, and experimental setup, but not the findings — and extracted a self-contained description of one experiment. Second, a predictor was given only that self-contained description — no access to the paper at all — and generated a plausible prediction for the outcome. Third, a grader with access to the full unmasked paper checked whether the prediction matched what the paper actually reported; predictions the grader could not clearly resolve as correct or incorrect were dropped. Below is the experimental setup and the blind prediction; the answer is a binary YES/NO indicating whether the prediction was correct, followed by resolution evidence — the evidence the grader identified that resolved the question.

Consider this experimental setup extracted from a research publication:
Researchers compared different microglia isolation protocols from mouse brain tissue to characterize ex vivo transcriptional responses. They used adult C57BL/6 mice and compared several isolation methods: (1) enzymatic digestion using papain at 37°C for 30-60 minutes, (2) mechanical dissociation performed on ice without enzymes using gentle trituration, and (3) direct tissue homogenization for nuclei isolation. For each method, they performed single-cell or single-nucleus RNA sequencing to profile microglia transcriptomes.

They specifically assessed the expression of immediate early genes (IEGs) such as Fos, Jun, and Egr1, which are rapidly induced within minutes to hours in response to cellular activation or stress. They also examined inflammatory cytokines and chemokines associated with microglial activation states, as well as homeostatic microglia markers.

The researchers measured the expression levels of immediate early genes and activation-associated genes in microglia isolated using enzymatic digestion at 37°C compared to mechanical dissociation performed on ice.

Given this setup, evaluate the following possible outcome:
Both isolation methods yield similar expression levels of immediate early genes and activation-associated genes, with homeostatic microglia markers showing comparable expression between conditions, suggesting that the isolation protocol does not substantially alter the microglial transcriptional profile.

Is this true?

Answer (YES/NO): NO